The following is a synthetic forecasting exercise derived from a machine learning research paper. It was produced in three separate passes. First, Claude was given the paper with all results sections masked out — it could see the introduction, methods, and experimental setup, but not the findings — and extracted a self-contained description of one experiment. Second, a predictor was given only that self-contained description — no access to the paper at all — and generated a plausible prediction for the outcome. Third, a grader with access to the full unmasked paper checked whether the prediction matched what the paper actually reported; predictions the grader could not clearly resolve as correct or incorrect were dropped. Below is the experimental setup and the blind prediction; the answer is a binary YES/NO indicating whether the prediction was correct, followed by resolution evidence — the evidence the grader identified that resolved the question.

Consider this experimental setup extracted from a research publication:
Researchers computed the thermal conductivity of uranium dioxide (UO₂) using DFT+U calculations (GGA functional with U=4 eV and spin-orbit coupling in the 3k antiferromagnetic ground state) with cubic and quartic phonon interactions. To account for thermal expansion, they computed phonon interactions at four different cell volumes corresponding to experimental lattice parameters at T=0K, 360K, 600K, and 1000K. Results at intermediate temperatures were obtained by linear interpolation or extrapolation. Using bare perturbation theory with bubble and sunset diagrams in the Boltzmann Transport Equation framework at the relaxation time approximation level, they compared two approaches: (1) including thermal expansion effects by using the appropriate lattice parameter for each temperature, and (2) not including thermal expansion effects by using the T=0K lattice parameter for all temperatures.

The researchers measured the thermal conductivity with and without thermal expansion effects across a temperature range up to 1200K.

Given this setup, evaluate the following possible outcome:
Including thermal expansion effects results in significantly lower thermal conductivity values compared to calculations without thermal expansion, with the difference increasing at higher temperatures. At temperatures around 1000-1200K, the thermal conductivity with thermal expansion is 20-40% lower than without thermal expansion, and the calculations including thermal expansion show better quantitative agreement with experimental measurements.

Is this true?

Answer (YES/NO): NO